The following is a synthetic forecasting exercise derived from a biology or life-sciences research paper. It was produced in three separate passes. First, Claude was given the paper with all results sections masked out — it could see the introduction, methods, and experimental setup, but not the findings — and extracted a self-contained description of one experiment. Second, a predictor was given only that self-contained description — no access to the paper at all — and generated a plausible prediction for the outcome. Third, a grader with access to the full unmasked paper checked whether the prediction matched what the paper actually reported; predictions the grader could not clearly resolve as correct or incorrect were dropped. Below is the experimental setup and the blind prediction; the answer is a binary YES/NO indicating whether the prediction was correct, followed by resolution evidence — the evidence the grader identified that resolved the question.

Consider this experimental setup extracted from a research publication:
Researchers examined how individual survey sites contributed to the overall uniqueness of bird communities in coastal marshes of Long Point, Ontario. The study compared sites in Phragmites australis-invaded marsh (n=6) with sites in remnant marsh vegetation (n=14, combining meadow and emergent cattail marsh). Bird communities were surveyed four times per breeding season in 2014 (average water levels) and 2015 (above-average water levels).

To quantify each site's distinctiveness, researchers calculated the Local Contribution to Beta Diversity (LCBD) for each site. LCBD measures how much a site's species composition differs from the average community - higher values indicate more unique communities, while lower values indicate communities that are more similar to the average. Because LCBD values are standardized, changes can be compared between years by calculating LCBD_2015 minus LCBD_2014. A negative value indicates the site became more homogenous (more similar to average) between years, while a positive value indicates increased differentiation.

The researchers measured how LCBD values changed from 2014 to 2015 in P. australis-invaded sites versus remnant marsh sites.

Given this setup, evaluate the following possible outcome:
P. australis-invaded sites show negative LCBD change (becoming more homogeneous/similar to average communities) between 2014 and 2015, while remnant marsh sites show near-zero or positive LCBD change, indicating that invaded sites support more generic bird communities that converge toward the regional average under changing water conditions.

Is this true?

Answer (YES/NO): NO